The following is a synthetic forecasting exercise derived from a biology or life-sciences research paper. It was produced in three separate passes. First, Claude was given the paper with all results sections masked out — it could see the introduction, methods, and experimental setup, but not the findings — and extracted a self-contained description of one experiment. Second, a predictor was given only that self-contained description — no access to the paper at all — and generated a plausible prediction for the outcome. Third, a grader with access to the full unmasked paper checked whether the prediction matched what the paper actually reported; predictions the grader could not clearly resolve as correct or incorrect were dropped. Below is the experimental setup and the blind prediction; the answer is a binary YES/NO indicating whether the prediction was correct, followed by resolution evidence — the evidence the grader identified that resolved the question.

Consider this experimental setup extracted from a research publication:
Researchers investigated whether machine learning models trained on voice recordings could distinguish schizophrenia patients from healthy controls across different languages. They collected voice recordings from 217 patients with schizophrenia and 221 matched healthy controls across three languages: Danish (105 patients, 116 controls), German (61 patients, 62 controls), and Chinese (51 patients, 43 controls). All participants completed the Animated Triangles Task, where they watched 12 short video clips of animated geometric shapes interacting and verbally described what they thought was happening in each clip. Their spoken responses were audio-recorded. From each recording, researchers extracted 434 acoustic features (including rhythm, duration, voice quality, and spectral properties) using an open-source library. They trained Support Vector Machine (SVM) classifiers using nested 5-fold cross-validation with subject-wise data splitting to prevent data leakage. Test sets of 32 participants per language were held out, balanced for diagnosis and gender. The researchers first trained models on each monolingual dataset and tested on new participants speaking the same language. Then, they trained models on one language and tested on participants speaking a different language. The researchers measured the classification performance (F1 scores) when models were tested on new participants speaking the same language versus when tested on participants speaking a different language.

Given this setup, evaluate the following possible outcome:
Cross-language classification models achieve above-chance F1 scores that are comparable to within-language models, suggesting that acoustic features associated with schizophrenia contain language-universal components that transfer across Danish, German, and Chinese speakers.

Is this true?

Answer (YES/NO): NO